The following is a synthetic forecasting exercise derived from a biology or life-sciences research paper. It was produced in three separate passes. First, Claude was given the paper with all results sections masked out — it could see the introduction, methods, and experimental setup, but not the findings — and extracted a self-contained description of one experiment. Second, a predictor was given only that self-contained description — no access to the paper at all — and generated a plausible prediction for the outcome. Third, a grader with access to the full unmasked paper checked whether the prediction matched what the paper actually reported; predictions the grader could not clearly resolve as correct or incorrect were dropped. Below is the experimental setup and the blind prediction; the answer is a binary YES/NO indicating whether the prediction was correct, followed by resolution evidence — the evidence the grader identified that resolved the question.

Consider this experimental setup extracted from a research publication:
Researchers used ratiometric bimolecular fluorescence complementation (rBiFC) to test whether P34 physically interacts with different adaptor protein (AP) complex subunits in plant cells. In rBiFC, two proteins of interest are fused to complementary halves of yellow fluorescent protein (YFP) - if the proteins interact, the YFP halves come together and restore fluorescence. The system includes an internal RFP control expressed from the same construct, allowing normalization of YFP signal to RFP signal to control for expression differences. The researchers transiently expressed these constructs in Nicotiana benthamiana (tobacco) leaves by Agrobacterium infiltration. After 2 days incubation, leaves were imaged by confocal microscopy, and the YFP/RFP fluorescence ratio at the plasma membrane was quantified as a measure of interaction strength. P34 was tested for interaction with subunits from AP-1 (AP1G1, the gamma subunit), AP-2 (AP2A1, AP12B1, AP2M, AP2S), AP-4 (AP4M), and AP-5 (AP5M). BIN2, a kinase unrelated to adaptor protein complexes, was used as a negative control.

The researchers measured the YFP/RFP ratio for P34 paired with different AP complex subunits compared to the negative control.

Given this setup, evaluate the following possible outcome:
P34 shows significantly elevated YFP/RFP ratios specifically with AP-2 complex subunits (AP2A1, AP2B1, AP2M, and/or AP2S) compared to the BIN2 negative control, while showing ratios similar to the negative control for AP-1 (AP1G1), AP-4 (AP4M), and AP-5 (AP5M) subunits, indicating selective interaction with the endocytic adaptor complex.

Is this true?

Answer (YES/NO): NO